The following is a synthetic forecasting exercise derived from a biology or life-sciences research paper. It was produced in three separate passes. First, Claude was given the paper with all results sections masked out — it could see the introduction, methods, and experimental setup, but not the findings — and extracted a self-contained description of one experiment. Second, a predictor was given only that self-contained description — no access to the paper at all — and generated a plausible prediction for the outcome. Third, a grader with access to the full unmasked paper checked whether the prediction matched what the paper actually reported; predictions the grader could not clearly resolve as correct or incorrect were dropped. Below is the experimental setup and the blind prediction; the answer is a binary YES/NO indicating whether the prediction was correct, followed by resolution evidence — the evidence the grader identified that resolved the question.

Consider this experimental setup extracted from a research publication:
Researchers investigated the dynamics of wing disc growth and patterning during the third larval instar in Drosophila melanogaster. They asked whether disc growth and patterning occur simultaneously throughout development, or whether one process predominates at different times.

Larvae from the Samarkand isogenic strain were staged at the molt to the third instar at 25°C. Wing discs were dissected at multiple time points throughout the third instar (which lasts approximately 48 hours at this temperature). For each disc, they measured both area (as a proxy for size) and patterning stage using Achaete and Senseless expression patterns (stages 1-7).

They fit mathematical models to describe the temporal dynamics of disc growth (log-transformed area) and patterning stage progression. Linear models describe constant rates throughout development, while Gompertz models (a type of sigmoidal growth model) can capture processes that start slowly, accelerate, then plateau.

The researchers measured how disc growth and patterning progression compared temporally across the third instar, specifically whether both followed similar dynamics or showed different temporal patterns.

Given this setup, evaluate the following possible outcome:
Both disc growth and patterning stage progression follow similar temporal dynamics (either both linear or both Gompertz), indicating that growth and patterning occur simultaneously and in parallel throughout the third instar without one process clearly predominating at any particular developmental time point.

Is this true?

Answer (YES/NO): NO